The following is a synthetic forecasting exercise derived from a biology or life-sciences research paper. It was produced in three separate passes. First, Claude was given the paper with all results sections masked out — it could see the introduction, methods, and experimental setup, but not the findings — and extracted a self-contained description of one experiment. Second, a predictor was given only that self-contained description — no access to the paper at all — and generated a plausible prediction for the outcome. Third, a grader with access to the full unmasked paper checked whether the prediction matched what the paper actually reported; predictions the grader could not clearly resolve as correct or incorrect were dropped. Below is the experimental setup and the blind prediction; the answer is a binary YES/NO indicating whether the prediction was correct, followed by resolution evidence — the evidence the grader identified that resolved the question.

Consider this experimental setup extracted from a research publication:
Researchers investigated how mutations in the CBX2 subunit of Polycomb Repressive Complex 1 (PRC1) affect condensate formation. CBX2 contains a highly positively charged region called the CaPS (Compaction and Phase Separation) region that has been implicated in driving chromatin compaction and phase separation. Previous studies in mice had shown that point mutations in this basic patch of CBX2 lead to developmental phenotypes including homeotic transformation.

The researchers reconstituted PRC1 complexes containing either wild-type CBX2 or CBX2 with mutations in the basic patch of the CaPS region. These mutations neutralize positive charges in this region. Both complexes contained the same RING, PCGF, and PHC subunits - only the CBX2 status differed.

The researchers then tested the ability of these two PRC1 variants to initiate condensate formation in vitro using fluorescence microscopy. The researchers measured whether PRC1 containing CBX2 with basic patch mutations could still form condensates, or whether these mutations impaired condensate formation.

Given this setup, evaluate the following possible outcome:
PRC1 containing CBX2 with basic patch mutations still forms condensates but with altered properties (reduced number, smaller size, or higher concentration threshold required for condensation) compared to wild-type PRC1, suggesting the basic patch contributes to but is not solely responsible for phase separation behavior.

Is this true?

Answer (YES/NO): YES